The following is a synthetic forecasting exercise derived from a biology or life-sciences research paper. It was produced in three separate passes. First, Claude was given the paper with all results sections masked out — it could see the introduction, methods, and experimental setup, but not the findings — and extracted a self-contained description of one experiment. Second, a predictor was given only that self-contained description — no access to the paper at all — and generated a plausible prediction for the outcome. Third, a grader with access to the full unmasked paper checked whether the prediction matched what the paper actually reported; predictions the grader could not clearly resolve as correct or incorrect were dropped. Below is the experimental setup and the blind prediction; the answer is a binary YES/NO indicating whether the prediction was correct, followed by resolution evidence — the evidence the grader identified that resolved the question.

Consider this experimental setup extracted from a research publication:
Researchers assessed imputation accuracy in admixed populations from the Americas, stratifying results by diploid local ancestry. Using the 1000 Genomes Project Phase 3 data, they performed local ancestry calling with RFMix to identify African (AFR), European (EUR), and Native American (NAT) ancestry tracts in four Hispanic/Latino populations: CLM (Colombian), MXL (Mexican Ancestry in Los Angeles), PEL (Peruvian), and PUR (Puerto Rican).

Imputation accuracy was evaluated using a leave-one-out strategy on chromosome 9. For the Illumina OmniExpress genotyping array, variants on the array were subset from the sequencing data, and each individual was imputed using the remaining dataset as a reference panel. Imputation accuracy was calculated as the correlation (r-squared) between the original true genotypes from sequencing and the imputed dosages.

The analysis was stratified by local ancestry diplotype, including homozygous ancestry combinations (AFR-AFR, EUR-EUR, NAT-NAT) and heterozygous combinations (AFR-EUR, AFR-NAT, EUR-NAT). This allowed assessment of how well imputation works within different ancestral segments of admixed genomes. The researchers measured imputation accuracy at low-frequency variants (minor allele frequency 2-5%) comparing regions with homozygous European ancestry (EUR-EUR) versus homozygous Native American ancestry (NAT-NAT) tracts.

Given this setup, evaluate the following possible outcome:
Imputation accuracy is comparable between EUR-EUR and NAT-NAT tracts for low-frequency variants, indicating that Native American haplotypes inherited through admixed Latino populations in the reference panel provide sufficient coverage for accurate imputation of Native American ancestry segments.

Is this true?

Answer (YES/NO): NO